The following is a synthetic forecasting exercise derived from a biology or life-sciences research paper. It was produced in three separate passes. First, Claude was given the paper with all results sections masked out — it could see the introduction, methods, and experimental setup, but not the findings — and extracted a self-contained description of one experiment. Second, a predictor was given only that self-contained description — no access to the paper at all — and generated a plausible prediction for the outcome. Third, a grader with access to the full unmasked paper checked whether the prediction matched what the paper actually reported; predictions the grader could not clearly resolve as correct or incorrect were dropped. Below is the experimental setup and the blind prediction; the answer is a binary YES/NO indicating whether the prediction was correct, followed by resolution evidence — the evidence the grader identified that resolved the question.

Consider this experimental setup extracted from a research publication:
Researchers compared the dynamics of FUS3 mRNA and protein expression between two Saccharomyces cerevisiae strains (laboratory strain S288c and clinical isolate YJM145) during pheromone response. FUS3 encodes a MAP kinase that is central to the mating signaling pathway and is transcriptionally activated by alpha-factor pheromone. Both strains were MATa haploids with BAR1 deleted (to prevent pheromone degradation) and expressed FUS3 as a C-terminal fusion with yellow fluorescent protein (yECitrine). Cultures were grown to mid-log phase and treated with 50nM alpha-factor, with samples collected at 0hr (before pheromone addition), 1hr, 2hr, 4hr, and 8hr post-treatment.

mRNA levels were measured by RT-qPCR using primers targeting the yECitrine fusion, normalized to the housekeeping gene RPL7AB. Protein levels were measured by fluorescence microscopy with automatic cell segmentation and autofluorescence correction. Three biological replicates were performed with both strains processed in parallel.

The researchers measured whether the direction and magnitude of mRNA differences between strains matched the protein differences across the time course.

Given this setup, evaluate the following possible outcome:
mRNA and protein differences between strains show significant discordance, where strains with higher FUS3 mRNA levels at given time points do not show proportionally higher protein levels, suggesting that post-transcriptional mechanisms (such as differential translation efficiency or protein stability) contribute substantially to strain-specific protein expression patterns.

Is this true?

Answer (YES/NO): YES